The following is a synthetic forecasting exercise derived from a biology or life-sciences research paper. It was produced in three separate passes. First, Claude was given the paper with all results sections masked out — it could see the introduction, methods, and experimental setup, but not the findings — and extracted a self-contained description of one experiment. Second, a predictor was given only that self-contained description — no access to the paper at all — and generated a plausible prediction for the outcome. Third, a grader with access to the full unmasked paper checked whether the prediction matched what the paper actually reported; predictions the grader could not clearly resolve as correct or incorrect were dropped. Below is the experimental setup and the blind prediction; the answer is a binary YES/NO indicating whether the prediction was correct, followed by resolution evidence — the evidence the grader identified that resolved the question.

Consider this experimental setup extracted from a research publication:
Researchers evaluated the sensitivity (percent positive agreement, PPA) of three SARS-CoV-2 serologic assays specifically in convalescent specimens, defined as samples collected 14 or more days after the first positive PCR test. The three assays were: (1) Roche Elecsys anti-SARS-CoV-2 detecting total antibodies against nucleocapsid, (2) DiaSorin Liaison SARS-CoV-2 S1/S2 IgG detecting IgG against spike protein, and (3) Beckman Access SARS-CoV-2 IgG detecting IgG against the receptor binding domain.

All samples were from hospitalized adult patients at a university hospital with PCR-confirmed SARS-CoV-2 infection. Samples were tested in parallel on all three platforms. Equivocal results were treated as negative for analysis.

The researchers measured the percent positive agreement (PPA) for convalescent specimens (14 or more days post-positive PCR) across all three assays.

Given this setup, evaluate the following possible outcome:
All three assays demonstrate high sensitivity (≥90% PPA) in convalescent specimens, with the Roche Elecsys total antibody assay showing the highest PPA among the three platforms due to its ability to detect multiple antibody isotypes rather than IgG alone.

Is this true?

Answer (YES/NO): NO